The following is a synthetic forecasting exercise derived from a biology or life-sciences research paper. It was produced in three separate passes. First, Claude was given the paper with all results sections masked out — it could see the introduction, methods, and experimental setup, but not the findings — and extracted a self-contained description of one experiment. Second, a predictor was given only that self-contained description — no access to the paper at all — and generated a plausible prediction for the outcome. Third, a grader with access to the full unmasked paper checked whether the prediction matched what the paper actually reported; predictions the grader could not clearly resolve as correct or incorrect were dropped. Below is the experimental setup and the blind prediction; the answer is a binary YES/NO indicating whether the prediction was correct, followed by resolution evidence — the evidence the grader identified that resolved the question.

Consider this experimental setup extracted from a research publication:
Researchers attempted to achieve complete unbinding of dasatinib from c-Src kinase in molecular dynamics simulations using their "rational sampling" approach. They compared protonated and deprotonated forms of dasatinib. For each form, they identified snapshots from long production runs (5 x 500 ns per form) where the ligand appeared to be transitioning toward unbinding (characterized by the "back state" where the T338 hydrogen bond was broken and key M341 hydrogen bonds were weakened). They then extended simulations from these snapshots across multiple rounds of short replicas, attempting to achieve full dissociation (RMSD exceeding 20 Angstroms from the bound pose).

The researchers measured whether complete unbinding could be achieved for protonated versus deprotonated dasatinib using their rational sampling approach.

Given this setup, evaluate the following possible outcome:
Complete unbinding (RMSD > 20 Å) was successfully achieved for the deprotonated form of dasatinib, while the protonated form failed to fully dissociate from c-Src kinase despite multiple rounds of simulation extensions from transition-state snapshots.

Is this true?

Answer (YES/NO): YES